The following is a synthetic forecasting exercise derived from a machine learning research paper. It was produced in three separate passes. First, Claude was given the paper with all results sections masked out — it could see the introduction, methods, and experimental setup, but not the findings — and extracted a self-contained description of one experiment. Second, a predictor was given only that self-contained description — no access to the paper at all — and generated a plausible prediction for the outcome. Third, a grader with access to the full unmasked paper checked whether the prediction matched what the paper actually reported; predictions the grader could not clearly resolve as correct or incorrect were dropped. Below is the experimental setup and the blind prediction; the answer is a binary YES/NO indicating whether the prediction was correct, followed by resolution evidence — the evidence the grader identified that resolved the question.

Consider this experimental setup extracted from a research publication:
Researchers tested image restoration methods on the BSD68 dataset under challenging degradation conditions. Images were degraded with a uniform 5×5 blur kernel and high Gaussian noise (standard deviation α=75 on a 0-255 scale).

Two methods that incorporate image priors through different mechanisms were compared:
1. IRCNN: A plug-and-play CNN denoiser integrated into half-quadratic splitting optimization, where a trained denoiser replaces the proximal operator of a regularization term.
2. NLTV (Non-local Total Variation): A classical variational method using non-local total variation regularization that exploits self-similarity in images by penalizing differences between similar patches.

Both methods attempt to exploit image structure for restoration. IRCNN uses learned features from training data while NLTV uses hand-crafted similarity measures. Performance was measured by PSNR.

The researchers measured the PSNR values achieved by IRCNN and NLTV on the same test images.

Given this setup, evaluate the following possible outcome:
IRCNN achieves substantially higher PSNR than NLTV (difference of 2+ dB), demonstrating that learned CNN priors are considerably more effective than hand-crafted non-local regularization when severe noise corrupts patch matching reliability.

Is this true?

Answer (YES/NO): NO